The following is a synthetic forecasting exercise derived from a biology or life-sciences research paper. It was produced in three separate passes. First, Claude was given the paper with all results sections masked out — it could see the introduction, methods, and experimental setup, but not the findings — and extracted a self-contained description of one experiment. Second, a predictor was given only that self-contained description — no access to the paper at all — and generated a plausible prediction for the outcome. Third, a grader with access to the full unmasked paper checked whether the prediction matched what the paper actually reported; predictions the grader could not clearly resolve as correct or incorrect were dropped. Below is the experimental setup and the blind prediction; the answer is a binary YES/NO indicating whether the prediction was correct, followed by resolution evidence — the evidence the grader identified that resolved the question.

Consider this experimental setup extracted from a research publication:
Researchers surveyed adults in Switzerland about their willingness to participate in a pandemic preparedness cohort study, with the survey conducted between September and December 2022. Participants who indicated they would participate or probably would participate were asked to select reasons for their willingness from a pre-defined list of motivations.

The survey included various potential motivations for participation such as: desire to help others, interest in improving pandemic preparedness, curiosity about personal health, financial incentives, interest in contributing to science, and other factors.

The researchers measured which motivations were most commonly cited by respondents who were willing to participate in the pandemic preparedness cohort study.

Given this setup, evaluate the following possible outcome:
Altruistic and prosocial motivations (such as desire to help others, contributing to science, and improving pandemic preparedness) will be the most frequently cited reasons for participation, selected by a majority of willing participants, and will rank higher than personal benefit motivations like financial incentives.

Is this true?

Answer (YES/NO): YES